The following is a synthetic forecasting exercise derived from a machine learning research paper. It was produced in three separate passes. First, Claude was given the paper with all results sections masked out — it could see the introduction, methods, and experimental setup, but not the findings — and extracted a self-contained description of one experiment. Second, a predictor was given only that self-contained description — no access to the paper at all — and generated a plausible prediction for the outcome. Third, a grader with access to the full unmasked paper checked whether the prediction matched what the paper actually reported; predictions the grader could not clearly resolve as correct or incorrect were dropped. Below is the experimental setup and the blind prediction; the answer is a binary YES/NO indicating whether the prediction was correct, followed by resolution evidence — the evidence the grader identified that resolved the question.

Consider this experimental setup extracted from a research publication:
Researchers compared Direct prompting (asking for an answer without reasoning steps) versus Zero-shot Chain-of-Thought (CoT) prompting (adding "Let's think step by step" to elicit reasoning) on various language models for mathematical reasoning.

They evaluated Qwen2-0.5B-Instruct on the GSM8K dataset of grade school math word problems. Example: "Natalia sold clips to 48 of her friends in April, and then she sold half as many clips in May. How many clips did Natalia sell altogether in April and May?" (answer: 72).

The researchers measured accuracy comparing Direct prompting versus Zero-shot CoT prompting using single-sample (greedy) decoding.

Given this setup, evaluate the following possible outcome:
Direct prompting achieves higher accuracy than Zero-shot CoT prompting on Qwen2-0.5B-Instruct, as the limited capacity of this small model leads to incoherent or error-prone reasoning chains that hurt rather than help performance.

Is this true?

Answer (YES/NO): YES